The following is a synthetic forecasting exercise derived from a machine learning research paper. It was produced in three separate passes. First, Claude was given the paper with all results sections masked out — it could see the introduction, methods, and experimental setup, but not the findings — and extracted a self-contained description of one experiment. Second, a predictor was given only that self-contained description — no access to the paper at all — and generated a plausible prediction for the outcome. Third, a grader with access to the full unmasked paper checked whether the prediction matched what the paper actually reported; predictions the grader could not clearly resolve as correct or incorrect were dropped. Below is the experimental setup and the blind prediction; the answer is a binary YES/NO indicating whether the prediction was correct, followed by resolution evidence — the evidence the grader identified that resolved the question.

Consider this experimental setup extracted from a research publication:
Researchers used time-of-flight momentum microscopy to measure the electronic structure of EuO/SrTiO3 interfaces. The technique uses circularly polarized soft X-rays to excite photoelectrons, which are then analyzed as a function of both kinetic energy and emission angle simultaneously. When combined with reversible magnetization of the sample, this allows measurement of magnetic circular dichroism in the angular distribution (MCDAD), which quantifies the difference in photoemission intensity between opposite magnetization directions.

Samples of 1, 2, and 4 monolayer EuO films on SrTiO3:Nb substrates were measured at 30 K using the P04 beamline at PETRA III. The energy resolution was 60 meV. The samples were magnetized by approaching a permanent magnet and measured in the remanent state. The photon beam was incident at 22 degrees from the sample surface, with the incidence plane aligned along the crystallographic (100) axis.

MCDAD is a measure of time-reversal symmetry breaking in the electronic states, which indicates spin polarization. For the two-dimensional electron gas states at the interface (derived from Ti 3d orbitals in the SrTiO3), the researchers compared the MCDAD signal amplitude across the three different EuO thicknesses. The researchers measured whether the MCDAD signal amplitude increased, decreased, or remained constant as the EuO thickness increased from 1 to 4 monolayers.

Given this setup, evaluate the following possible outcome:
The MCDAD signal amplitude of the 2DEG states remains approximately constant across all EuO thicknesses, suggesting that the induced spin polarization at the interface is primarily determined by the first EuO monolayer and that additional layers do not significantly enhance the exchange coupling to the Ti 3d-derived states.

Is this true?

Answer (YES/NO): NO